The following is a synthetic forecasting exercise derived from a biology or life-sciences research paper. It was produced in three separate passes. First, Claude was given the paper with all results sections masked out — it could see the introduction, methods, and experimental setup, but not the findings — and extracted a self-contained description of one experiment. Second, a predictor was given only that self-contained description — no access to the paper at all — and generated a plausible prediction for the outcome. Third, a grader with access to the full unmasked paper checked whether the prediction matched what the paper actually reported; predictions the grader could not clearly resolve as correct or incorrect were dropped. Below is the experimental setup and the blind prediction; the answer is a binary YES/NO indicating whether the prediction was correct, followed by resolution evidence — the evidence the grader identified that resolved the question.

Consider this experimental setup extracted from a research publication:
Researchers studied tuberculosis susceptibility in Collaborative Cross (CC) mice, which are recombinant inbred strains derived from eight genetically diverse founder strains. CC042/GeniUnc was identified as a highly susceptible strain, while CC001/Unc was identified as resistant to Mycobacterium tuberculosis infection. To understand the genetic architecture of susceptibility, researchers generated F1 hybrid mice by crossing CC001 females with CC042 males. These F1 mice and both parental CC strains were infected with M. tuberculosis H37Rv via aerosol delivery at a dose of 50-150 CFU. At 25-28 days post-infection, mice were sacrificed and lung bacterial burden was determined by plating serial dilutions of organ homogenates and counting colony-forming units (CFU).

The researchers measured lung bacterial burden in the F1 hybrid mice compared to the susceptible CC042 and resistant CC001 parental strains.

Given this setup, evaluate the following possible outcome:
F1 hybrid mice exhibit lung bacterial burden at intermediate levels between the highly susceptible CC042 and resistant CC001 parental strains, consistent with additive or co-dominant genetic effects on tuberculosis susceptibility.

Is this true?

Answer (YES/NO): NO